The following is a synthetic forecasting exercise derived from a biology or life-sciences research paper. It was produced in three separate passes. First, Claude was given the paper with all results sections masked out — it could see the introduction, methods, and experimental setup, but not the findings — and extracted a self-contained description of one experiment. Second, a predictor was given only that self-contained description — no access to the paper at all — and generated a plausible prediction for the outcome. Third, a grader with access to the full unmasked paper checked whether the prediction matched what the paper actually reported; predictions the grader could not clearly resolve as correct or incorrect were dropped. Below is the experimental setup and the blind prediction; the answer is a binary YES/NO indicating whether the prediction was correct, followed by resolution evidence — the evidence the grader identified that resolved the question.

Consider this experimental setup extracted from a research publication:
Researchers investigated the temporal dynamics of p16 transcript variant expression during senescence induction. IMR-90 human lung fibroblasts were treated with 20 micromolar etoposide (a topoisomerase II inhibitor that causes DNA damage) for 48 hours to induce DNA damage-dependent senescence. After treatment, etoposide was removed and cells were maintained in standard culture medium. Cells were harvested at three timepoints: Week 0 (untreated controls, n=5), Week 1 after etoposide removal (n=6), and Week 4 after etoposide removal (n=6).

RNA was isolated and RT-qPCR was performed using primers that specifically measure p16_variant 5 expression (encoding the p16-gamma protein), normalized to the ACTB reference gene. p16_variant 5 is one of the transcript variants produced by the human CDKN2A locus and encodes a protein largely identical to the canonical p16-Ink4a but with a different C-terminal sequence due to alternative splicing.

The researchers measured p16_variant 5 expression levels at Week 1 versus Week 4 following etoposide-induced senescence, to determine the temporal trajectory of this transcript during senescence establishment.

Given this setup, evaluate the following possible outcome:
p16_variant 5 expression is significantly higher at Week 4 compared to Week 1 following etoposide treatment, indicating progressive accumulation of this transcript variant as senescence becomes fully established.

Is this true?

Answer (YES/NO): YES